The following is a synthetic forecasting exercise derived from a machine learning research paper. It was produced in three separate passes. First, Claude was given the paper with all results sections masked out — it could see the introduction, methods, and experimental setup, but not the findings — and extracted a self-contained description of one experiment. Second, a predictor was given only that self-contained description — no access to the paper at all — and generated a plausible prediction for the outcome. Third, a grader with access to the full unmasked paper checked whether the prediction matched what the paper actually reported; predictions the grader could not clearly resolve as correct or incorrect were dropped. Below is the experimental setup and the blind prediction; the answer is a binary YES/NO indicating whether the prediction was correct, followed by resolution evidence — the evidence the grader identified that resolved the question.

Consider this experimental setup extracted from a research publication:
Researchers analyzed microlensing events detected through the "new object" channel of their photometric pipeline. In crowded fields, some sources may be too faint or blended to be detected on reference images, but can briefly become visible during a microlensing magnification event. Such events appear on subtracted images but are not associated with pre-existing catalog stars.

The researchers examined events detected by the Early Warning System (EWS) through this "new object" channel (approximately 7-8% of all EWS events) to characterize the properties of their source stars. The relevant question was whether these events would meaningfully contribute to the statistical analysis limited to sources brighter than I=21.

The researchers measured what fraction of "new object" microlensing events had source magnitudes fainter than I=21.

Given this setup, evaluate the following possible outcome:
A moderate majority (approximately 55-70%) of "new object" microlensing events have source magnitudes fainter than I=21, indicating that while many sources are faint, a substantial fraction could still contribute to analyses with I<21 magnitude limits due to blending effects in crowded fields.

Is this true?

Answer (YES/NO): YES